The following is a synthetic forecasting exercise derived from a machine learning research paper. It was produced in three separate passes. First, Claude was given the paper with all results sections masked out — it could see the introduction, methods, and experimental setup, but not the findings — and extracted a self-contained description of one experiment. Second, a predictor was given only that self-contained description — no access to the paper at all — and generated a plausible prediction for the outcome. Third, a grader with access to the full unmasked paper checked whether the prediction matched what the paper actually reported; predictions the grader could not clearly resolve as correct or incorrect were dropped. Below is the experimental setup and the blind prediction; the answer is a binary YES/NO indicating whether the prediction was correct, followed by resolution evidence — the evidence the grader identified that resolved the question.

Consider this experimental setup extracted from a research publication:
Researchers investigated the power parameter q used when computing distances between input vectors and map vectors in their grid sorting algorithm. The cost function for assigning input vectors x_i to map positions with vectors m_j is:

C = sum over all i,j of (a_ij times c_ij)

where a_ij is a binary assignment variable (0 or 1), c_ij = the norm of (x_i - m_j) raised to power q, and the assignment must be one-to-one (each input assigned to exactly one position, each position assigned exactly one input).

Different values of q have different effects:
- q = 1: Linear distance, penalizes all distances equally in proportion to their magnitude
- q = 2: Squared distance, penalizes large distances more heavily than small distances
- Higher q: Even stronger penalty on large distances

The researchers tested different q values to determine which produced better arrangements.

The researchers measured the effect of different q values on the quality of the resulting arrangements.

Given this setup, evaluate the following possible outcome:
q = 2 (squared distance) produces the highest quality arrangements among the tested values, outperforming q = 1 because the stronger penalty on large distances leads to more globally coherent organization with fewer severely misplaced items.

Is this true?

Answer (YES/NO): NO